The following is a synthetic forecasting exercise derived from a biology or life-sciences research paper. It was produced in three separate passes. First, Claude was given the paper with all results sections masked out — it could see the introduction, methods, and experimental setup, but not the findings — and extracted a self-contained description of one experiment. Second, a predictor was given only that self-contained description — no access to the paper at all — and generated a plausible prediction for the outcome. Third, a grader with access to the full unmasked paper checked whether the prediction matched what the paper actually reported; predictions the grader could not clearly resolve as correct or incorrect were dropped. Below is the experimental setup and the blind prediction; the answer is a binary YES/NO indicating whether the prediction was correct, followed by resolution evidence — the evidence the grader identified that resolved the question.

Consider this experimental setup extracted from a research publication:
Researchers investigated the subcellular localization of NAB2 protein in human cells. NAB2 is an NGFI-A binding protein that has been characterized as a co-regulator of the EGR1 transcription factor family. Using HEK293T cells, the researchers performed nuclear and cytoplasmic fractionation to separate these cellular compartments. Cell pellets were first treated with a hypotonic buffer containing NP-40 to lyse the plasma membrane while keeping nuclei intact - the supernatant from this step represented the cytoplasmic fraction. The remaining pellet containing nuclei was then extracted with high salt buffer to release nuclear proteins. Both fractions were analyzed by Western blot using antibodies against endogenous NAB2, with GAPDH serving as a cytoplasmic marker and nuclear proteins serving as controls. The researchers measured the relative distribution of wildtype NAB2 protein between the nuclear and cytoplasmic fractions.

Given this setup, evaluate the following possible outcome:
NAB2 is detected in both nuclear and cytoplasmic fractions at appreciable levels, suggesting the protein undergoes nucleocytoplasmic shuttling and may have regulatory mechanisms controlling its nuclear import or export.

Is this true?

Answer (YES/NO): NO